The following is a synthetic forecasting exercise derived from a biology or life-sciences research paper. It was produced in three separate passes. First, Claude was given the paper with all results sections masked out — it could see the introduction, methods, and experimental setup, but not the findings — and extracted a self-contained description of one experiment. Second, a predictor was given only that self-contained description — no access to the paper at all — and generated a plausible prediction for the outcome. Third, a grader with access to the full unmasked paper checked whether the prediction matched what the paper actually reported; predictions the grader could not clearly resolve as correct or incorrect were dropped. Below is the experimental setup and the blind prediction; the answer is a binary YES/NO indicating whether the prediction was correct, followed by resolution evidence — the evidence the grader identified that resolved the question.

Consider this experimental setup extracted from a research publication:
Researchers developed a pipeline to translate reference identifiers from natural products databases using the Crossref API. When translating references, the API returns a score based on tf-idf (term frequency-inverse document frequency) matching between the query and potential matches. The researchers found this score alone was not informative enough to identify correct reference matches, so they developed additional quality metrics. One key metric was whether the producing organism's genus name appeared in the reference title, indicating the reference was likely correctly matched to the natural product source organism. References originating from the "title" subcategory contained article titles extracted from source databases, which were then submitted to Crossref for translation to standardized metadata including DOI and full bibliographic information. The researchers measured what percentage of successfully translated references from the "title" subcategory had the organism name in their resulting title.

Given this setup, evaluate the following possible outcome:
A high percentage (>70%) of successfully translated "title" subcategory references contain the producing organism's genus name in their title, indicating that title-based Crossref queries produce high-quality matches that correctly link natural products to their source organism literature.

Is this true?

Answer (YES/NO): YES